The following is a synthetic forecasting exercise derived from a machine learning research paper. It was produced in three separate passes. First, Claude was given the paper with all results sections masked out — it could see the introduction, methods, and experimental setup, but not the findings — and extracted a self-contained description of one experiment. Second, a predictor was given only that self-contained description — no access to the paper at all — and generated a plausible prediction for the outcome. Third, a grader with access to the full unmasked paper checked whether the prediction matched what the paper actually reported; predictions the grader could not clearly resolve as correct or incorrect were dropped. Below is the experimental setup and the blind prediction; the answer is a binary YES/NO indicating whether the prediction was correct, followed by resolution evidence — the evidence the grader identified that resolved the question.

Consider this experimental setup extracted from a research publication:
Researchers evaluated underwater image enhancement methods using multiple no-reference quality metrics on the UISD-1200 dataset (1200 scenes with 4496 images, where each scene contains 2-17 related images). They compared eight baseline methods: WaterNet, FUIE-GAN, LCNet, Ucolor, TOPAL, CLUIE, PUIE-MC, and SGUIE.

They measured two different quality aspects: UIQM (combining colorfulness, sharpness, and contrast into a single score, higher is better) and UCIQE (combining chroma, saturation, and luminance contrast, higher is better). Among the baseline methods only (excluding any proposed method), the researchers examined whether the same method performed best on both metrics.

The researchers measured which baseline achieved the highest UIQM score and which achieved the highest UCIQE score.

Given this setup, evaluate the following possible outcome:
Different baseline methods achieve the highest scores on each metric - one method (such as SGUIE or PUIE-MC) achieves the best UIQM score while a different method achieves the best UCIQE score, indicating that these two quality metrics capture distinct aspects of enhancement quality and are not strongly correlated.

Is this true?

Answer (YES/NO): YES